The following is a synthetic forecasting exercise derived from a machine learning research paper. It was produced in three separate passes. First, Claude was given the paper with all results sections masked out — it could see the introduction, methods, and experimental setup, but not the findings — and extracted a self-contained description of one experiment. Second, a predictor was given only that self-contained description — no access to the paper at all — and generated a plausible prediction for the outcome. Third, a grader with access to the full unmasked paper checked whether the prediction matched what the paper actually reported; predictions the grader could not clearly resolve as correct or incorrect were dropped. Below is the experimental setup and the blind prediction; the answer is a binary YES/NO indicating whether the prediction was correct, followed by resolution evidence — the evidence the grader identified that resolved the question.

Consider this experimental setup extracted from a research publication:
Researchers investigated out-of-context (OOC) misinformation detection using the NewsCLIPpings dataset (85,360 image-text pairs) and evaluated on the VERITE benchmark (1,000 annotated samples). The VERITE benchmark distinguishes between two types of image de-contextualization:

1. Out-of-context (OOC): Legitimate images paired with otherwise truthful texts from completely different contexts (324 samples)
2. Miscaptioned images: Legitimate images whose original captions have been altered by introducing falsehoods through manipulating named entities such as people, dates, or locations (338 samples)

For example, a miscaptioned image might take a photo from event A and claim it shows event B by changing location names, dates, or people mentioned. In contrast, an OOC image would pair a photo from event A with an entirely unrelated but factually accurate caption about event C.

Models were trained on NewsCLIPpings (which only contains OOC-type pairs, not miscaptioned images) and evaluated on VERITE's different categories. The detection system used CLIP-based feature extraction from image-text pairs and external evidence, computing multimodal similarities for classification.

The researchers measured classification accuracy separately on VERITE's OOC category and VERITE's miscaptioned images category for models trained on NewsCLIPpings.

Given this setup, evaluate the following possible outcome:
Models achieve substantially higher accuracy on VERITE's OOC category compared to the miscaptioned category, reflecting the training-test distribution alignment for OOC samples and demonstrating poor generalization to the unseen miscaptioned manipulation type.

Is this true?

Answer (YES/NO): YES